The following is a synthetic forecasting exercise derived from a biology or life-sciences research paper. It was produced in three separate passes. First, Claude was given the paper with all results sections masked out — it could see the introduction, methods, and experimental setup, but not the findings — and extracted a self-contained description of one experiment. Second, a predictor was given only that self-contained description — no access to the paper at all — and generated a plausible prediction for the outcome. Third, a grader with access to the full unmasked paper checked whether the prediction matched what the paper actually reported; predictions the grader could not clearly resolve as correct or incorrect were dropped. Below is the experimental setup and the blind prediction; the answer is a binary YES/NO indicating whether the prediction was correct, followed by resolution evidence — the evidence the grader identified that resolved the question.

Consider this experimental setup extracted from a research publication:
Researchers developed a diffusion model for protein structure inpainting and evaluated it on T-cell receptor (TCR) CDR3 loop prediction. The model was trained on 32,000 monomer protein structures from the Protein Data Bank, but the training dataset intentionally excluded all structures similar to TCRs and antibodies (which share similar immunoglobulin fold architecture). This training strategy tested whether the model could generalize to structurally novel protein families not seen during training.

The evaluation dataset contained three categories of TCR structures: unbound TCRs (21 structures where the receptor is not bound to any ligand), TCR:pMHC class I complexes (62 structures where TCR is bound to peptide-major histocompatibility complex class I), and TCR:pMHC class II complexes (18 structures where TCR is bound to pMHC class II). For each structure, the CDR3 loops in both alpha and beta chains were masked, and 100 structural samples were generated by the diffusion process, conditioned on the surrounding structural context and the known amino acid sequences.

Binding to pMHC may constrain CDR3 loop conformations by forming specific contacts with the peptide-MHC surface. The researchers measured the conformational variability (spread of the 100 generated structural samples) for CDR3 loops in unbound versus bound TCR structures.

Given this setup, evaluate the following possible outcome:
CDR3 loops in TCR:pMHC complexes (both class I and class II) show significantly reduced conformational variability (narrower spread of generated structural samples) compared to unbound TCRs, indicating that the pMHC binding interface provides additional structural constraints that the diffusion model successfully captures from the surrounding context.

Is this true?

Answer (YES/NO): NO